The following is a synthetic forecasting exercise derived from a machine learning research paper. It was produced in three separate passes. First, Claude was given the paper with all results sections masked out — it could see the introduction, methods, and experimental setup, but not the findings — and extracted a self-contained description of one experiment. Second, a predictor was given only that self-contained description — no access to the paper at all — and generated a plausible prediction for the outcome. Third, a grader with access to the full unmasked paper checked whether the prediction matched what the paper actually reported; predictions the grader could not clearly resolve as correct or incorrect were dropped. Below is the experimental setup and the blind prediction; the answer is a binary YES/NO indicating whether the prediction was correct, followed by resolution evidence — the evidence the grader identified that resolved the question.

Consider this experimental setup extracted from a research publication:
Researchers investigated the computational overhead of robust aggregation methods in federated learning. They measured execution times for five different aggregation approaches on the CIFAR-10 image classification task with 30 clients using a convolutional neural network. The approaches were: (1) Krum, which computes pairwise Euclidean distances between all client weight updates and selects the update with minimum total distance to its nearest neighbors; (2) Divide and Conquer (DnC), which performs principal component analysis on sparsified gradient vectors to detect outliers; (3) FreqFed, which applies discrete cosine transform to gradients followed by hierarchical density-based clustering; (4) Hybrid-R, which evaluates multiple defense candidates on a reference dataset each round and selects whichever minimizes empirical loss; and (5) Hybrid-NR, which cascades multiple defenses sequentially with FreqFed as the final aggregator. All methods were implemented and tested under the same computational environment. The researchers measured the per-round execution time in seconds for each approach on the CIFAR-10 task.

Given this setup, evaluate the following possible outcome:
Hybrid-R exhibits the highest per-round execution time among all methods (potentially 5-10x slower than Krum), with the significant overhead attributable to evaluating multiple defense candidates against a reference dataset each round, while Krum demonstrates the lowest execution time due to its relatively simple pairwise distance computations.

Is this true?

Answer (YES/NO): NO